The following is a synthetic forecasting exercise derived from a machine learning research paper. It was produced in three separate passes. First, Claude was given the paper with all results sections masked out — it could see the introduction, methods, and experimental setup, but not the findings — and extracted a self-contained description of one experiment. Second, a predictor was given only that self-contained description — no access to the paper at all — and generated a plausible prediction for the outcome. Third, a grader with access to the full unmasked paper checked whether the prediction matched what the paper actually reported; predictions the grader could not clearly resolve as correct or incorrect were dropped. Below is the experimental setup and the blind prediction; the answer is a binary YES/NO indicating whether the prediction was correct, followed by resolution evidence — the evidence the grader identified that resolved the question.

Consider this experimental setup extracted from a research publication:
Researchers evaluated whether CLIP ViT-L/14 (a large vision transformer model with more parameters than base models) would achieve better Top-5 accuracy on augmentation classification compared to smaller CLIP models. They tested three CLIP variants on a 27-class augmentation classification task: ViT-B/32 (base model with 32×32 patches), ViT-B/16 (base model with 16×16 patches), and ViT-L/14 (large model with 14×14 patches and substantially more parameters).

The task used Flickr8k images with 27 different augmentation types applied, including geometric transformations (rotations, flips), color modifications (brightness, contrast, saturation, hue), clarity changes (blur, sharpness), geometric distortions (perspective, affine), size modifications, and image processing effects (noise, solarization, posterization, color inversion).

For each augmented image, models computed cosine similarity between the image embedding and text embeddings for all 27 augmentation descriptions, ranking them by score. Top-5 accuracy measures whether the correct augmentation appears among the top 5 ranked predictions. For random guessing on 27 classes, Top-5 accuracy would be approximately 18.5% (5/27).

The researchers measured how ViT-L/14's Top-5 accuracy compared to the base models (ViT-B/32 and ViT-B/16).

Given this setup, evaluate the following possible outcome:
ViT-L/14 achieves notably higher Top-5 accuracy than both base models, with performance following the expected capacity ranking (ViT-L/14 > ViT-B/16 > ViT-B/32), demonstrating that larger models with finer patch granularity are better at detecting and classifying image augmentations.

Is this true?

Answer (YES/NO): NO